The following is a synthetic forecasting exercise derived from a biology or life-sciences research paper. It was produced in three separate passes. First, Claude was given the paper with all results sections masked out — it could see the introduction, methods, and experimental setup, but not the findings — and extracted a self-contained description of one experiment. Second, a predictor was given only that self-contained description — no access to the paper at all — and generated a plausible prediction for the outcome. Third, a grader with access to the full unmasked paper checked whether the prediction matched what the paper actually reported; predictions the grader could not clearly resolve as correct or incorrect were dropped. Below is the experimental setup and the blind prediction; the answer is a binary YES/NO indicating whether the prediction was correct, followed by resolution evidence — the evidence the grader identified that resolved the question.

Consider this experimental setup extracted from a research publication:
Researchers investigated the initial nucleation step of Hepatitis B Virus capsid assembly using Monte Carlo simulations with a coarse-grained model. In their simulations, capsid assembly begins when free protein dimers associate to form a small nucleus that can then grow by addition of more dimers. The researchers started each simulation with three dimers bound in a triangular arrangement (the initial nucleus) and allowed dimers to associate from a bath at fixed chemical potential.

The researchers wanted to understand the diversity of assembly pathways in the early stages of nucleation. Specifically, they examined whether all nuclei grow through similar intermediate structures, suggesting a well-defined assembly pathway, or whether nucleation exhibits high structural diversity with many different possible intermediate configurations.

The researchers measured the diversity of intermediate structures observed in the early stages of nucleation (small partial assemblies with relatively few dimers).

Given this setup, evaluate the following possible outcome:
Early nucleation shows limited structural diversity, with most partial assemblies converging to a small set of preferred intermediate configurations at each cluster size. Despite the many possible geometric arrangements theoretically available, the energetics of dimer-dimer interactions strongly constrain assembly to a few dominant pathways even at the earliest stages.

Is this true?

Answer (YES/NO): NO